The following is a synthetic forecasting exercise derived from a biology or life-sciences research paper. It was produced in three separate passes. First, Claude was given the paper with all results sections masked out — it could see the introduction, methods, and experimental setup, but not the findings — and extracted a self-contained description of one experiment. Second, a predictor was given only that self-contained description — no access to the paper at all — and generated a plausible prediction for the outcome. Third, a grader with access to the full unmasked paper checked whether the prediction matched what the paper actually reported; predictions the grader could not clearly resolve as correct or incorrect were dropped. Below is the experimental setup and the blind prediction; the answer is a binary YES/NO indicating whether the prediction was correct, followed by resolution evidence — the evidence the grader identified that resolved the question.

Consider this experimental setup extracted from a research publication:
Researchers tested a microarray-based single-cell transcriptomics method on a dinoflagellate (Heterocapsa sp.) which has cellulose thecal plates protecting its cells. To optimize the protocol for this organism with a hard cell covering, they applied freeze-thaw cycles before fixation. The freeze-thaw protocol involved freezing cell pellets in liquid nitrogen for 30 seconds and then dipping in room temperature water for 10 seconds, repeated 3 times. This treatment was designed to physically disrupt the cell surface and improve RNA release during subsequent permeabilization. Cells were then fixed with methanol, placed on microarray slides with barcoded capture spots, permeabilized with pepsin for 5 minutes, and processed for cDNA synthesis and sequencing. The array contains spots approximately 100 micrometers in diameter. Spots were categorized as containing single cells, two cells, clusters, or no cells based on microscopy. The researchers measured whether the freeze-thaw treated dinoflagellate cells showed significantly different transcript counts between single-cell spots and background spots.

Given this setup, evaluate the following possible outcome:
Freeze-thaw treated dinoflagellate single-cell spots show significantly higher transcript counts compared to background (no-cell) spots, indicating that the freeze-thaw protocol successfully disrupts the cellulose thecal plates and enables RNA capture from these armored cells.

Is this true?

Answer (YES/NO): YES